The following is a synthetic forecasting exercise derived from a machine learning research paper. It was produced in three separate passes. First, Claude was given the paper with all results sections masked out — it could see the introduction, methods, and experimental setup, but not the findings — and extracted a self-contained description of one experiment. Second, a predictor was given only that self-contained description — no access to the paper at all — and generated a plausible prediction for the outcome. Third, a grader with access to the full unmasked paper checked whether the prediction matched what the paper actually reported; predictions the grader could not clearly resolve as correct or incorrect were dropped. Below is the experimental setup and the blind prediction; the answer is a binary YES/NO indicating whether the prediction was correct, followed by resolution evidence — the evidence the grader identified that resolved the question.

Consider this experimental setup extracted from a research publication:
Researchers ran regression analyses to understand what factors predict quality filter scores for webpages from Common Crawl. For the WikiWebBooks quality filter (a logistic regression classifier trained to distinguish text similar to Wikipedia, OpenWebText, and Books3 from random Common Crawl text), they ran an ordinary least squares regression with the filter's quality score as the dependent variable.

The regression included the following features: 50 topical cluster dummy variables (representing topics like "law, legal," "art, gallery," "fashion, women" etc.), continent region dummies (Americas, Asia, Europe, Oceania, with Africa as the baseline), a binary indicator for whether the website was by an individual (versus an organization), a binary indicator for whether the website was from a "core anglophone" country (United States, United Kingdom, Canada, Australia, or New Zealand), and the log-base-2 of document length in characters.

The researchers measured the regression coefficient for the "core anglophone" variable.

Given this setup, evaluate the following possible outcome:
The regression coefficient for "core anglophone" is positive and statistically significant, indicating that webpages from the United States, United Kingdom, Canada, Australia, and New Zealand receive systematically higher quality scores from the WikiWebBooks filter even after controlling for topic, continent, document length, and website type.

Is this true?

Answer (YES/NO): NO